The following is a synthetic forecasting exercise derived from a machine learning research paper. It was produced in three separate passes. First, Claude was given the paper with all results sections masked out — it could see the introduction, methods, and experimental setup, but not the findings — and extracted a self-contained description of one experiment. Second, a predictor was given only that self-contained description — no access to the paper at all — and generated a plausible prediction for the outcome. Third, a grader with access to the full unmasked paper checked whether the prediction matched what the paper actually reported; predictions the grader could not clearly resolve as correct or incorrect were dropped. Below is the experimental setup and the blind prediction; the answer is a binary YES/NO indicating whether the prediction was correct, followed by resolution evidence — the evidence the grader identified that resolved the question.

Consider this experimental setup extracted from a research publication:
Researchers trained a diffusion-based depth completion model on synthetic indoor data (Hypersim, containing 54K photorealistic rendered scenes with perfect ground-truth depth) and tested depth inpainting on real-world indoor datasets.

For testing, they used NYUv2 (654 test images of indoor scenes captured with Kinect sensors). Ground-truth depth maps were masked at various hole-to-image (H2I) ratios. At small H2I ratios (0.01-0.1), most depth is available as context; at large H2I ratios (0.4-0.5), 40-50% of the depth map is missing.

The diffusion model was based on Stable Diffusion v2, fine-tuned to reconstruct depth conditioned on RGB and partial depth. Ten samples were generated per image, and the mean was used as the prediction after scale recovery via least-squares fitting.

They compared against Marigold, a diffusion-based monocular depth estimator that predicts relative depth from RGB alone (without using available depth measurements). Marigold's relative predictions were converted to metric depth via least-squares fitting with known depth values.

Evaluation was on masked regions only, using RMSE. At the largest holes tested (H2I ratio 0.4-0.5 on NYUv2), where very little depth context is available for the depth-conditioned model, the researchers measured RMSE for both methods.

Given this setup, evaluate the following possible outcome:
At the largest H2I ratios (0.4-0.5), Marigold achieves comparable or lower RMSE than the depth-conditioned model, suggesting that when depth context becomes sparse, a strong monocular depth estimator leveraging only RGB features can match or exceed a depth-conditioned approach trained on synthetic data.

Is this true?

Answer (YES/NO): YES